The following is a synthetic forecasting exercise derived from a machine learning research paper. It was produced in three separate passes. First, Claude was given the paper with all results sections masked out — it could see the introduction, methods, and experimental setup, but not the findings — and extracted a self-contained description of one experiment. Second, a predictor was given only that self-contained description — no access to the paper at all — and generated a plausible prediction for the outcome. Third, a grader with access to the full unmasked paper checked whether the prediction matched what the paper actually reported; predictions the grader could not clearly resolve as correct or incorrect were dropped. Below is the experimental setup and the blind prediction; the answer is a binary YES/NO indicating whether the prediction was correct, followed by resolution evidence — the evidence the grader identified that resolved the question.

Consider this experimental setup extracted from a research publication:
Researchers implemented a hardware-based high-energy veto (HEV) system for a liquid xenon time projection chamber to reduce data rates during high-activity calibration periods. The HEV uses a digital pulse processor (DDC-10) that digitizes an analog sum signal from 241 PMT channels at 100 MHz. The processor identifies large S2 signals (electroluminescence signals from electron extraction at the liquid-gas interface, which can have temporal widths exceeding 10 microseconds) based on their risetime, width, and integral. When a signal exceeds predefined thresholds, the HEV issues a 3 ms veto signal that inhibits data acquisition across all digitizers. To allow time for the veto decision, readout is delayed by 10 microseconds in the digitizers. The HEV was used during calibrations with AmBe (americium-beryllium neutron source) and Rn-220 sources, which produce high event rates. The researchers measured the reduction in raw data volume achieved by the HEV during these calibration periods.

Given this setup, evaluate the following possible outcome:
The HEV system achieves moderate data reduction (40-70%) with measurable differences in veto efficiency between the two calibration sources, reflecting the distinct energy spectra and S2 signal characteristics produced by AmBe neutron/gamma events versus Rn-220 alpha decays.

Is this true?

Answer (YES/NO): NO